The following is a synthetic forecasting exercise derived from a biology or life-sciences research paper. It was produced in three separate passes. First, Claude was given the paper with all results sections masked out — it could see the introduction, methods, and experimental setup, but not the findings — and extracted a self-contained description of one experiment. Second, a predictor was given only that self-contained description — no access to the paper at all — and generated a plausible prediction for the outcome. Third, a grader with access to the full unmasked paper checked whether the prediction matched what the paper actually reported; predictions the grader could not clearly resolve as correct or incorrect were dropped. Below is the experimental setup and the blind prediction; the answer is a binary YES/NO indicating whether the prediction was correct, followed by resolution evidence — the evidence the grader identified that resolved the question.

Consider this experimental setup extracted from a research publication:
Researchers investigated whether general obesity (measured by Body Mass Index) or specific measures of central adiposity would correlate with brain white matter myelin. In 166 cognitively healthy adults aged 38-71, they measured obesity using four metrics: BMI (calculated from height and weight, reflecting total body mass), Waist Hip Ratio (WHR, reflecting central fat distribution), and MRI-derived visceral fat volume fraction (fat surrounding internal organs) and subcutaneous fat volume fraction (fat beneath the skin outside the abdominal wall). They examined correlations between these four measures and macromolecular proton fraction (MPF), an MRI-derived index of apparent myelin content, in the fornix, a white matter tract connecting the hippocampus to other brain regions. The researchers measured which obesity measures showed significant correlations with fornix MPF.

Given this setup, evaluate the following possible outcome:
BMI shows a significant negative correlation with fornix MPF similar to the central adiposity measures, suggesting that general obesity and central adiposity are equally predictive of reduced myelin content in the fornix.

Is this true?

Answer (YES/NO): NO